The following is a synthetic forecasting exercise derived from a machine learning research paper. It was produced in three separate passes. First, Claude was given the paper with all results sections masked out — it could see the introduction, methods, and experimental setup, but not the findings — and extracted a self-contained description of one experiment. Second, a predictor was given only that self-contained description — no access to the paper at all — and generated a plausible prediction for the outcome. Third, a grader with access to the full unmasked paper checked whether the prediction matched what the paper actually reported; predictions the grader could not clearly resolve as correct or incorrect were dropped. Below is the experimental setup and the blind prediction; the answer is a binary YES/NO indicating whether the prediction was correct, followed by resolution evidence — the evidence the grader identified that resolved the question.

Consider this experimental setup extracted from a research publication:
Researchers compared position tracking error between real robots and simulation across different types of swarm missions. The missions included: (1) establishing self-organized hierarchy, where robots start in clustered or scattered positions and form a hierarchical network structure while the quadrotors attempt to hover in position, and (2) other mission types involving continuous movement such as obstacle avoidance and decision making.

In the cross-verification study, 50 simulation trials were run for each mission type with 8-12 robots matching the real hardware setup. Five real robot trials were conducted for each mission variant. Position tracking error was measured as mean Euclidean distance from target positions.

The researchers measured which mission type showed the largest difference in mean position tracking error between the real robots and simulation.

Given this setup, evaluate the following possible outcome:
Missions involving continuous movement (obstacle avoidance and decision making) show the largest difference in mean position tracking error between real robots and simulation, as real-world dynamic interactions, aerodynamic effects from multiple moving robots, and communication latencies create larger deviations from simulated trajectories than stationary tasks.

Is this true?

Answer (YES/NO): NO